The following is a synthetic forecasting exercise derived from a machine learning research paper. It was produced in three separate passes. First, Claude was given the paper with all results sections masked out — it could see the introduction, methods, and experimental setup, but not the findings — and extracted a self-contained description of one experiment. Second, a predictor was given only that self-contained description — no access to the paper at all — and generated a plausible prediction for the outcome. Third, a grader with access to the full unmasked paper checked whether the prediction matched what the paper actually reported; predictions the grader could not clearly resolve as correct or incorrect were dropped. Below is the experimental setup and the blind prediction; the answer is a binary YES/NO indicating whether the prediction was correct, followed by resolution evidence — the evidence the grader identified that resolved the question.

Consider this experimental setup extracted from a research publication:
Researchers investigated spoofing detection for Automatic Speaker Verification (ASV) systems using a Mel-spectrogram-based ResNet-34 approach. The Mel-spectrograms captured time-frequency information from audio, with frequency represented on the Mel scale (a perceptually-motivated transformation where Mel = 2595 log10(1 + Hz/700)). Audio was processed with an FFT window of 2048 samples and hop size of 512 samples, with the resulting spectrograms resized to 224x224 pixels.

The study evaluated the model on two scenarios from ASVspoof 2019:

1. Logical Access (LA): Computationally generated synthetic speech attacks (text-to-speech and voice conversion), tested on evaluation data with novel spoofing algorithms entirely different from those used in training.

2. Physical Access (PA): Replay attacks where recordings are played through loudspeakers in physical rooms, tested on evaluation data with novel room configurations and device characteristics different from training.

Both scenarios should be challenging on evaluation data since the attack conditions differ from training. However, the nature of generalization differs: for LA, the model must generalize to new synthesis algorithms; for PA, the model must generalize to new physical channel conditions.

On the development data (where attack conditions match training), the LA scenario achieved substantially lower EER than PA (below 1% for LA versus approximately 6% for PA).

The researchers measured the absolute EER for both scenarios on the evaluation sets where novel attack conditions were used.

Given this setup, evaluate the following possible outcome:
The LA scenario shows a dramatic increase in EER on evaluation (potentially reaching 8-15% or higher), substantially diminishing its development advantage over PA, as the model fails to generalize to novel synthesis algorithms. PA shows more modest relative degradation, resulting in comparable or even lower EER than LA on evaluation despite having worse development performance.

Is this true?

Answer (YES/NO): NO